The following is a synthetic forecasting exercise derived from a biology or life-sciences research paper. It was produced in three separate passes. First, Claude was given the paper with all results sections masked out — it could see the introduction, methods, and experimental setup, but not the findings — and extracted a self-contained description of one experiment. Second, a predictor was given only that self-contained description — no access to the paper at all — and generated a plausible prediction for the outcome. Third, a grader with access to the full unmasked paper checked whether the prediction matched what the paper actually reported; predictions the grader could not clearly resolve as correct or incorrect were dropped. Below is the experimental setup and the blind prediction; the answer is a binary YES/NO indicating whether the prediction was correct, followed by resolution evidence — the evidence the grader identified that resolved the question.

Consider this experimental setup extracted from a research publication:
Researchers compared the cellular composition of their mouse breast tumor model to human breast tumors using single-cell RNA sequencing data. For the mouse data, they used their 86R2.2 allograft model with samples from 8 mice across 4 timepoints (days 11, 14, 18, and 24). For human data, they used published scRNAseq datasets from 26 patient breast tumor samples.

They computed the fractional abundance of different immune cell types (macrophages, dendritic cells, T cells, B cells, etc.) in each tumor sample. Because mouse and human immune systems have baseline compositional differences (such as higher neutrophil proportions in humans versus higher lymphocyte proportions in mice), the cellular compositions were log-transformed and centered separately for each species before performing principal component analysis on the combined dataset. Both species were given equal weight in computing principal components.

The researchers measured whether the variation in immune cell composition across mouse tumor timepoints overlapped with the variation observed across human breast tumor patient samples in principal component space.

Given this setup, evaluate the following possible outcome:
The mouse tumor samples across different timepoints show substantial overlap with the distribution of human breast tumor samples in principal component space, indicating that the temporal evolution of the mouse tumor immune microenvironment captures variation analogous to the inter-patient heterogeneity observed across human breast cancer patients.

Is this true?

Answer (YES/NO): YES